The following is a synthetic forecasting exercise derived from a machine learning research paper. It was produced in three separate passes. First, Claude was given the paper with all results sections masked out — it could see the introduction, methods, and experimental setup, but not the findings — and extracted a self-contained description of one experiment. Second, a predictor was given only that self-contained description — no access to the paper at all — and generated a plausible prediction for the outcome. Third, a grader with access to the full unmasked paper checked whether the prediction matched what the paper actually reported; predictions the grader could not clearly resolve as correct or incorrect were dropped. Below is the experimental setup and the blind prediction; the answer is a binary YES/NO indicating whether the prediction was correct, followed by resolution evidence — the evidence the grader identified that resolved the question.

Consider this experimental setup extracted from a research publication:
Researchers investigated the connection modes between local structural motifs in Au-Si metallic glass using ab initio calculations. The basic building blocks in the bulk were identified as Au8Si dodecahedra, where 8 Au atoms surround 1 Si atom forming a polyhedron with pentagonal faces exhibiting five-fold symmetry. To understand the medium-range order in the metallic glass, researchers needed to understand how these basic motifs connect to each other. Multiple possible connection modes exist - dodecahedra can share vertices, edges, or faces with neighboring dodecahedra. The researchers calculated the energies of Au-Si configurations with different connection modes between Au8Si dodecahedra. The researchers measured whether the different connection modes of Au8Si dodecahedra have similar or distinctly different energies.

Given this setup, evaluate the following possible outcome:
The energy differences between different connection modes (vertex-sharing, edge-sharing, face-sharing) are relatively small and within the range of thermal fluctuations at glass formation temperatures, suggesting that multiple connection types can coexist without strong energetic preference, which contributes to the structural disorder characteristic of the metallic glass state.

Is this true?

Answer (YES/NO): YES